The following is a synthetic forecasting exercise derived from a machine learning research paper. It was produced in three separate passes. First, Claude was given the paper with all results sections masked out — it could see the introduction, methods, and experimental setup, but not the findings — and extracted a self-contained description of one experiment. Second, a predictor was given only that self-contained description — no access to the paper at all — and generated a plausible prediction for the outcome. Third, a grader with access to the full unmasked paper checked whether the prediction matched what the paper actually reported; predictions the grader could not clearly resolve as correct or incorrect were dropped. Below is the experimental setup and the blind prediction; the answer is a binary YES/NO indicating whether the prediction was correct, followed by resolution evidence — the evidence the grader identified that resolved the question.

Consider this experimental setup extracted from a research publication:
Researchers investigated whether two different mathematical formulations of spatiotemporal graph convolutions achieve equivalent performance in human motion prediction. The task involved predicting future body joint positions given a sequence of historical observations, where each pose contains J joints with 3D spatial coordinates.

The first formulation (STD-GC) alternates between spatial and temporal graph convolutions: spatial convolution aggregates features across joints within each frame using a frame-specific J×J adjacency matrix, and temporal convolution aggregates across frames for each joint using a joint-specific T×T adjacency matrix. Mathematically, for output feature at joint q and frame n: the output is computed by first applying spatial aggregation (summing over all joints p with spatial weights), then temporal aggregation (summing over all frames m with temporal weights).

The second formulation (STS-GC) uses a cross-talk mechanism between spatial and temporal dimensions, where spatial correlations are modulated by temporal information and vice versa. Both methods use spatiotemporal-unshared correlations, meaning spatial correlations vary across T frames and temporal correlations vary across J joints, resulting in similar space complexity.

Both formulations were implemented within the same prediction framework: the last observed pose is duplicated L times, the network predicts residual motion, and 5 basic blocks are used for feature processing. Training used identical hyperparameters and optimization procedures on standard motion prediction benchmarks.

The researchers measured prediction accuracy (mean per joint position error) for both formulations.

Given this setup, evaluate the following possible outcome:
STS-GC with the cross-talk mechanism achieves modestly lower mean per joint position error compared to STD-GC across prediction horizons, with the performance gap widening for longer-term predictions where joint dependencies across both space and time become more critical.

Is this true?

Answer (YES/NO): NO